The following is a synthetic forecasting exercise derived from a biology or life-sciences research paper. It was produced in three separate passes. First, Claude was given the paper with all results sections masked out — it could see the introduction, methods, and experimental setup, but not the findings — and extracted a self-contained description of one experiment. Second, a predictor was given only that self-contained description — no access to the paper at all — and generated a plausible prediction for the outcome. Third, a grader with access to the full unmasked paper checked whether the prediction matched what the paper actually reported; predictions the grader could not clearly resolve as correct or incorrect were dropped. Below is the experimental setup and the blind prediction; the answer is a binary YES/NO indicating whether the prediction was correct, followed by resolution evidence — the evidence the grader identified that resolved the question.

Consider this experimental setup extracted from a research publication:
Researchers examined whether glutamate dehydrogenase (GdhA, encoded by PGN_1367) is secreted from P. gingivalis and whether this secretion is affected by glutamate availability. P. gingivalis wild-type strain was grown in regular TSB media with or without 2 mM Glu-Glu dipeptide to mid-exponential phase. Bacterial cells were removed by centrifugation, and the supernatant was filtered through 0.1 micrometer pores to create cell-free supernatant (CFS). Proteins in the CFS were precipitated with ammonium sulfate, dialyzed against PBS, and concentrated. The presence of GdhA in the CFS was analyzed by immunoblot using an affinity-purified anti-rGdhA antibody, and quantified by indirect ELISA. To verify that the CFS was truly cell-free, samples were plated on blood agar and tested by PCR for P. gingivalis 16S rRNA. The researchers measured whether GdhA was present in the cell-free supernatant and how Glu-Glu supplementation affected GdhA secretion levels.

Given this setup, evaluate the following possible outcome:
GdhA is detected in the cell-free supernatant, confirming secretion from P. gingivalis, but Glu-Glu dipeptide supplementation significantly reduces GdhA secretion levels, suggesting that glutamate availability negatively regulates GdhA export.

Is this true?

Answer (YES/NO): NO